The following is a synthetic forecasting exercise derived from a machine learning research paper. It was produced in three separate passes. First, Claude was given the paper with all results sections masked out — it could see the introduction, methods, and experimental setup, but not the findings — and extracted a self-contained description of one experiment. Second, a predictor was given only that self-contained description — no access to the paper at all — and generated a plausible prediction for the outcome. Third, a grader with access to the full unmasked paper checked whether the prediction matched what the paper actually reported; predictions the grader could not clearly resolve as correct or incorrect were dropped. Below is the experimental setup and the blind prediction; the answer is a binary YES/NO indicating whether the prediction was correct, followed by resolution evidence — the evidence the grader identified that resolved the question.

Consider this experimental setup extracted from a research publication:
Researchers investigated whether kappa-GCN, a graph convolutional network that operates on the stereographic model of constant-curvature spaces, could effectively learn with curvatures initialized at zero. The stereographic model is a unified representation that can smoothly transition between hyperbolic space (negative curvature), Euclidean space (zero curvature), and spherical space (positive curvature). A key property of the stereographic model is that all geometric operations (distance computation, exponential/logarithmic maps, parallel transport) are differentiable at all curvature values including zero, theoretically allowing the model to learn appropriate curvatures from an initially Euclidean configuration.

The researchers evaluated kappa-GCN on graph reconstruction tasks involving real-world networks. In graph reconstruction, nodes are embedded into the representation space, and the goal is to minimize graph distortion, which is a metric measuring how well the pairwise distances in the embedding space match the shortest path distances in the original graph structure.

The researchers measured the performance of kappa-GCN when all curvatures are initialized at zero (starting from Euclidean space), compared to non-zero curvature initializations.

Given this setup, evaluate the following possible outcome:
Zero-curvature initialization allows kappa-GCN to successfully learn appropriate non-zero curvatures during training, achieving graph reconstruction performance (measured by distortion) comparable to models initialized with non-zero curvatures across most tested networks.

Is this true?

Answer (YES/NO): NO